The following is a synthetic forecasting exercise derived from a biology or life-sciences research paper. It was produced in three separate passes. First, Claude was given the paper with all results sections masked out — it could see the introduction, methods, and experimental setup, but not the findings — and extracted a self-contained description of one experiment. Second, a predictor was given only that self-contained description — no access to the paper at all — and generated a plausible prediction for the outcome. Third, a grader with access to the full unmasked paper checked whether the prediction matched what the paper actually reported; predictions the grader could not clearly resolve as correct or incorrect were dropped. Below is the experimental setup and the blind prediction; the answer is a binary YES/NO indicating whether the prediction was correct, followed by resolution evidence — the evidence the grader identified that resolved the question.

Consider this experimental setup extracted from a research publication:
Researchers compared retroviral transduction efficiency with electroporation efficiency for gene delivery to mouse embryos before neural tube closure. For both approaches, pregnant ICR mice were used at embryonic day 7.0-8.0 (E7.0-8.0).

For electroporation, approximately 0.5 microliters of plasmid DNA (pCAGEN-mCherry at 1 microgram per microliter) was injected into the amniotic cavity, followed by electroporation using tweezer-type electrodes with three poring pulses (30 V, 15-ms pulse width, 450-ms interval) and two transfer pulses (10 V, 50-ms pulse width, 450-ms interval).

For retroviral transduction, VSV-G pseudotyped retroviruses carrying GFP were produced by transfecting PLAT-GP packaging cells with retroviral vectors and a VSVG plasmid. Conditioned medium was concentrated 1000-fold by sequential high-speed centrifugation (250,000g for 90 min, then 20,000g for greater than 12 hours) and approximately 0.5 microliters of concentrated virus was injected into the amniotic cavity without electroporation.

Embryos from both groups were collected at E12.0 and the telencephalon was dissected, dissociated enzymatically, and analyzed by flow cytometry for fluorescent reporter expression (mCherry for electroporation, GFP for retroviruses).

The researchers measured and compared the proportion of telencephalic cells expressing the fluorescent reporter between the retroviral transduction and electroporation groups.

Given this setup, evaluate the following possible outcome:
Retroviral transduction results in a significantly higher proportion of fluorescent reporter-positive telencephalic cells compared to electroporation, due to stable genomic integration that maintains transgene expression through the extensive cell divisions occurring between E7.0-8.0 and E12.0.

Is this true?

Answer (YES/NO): YES